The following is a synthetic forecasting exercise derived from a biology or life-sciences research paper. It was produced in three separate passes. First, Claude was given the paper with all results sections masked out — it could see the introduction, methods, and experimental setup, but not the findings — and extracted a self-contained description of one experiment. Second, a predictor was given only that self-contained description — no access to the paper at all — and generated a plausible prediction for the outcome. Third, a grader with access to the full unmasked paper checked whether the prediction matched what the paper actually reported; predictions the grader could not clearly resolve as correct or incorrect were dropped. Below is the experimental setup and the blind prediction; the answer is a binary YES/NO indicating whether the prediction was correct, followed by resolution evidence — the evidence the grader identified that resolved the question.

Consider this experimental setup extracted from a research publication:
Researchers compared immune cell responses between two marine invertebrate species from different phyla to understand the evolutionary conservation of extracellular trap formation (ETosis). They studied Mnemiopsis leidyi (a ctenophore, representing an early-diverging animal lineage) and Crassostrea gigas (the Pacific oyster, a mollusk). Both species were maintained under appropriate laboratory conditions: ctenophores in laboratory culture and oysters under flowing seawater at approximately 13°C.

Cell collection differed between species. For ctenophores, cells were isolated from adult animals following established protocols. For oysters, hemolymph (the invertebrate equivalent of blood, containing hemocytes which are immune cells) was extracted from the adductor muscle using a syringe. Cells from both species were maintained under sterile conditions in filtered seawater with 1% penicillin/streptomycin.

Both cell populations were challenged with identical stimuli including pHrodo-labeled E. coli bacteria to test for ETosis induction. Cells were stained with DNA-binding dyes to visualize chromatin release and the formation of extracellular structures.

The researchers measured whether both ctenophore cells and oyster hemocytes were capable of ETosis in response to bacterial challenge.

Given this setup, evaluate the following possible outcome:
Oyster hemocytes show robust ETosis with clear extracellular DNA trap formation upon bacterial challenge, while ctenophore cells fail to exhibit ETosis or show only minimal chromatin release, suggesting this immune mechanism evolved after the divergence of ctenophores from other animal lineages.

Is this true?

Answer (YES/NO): NO